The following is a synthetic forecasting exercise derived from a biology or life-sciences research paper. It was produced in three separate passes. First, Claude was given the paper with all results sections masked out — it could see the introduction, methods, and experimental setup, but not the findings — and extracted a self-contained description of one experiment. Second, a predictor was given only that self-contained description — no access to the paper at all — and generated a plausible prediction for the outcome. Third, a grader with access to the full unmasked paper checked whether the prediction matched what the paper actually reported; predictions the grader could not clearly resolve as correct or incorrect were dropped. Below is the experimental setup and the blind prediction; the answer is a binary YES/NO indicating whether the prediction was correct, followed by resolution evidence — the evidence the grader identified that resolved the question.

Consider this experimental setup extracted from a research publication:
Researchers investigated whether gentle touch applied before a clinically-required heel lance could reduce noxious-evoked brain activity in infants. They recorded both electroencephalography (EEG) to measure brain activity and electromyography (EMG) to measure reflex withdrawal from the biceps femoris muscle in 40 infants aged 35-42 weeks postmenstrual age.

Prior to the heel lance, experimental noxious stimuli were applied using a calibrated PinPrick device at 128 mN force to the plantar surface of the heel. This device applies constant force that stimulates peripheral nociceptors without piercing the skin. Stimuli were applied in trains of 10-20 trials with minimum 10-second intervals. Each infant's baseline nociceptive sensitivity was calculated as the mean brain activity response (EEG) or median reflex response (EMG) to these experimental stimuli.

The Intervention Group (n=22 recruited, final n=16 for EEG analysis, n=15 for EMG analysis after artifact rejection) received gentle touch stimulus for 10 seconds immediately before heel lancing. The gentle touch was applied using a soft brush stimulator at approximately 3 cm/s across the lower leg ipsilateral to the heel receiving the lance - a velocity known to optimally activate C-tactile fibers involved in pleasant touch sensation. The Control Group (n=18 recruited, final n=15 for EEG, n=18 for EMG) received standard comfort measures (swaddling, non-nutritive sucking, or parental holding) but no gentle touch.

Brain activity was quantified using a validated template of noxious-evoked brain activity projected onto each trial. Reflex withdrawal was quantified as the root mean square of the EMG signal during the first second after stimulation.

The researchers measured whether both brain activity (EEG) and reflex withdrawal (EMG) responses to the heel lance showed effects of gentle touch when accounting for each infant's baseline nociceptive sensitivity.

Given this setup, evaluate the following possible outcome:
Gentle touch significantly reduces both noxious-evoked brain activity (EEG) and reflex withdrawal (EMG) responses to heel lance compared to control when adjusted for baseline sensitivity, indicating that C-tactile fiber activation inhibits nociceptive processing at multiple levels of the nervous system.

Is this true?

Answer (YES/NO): NO